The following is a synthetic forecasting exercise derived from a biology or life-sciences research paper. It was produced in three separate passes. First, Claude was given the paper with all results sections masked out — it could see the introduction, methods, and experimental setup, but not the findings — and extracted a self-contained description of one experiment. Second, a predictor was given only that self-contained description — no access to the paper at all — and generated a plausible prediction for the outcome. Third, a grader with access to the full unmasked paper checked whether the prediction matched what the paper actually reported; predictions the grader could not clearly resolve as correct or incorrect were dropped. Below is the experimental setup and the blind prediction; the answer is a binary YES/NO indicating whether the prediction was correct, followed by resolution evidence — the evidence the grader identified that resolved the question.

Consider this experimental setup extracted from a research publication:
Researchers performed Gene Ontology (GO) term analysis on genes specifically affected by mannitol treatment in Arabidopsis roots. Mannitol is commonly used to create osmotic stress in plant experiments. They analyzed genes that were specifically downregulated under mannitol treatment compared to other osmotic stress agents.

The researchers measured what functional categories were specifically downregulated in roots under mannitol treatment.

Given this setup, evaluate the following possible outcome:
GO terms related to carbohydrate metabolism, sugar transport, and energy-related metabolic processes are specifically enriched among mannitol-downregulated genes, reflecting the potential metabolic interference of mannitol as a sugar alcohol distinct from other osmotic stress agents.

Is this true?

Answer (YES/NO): NO